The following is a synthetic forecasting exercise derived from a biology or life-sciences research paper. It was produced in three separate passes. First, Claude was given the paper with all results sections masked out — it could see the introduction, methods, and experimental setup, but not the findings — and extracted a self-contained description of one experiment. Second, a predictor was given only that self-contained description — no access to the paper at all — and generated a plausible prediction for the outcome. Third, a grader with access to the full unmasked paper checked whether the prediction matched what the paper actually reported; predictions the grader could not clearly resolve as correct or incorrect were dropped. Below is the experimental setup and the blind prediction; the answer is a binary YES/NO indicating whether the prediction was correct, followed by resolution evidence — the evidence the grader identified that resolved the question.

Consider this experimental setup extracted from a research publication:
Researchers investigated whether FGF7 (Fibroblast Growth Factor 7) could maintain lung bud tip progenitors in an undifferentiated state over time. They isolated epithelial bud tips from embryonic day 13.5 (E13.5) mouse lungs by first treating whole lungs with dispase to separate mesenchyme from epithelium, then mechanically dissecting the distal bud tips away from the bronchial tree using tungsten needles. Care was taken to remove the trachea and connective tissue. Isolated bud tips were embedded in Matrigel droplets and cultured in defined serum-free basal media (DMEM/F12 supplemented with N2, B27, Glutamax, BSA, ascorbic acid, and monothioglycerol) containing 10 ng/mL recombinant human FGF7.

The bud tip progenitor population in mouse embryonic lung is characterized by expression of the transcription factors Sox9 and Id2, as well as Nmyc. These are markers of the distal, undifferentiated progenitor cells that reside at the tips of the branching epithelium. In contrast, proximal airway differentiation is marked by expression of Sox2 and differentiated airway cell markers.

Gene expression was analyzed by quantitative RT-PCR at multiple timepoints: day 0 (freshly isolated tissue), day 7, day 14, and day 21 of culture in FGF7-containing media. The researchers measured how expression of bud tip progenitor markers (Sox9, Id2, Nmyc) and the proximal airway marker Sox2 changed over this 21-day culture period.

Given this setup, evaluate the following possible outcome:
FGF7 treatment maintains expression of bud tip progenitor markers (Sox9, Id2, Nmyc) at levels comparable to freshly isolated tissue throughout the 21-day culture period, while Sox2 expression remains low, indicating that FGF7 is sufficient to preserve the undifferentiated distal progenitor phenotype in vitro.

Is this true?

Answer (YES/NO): NO